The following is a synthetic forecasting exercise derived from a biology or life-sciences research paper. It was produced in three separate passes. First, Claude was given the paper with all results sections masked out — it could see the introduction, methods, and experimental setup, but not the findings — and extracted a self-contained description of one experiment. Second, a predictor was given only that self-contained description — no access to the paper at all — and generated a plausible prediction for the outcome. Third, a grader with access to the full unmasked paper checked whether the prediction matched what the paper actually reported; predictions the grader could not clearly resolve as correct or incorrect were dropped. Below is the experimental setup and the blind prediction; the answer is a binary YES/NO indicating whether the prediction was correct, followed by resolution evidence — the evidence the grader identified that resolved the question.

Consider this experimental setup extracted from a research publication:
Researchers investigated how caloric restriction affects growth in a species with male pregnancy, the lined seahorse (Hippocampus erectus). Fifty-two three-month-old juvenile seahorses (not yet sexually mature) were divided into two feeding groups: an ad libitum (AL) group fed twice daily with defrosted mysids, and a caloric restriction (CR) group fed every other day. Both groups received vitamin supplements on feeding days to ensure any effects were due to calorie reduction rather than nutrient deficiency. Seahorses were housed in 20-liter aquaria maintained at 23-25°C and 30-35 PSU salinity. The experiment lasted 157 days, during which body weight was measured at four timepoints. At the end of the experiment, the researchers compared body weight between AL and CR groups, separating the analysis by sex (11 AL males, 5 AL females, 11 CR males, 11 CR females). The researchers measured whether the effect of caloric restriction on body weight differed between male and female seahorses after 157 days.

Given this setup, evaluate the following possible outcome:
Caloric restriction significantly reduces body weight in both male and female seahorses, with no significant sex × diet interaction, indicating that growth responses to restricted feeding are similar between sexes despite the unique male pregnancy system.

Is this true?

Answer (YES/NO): NO